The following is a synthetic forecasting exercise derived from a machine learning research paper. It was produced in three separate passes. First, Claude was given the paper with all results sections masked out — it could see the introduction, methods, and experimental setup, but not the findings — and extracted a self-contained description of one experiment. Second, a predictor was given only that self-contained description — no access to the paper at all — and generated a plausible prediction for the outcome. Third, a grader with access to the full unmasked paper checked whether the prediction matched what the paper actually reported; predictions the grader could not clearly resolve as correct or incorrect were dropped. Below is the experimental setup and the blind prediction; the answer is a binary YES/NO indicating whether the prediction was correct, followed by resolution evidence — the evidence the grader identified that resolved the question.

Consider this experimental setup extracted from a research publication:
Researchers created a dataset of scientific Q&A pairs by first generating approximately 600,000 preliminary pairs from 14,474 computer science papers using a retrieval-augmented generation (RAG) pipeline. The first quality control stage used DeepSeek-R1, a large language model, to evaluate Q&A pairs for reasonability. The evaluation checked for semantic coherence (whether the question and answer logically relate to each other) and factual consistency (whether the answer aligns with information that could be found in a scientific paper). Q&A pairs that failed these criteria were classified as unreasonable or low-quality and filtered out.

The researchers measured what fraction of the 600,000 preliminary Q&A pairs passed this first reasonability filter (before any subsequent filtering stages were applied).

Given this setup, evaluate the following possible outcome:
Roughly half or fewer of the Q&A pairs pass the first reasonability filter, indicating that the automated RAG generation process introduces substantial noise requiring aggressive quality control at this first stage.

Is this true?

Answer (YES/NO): YES